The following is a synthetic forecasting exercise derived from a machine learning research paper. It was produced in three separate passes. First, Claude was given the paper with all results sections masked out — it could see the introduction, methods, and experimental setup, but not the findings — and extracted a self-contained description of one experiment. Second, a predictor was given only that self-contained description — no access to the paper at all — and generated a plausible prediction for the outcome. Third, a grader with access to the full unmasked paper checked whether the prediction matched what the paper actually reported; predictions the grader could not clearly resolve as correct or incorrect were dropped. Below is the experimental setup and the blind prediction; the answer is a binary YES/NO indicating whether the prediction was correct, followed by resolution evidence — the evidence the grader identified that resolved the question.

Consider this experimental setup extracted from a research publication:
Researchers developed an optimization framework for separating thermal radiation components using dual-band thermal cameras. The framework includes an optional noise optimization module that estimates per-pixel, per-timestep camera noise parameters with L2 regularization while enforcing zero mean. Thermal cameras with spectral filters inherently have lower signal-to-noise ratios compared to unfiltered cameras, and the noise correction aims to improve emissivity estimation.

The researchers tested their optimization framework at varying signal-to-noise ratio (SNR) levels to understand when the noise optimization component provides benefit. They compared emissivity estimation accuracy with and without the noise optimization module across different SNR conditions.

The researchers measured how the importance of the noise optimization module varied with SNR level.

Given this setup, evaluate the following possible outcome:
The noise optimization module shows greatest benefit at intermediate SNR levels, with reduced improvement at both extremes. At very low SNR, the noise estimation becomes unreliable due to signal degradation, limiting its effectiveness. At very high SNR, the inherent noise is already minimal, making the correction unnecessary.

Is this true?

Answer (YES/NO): NO